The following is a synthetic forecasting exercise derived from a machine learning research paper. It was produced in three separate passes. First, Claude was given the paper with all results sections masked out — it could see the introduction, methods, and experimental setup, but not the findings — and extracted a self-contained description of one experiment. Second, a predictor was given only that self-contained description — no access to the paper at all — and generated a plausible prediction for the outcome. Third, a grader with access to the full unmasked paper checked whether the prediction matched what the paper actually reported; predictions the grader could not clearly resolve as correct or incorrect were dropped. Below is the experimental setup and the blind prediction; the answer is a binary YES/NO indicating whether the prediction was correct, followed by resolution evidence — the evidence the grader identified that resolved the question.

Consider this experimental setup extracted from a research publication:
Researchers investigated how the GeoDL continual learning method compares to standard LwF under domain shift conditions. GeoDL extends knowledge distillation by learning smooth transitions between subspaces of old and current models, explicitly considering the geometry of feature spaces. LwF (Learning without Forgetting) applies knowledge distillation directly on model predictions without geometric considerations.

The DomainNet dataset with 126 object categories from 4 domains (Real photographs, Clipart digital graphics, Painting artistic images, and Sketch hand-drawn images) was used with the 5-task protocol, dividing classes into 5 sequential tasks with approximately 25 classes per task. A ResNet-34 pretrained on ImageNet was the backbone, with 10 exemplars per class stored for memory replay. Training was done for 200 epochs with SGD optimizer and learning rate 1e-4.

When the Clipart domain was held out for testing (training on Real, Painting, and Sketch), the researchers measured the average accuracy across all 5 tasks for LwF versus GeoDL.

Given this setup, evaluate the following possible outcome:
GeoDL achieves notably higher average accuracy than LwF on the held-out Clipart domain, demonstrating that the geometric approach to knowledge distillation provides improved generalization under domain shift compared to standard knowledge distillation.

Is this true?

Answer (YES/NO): NO